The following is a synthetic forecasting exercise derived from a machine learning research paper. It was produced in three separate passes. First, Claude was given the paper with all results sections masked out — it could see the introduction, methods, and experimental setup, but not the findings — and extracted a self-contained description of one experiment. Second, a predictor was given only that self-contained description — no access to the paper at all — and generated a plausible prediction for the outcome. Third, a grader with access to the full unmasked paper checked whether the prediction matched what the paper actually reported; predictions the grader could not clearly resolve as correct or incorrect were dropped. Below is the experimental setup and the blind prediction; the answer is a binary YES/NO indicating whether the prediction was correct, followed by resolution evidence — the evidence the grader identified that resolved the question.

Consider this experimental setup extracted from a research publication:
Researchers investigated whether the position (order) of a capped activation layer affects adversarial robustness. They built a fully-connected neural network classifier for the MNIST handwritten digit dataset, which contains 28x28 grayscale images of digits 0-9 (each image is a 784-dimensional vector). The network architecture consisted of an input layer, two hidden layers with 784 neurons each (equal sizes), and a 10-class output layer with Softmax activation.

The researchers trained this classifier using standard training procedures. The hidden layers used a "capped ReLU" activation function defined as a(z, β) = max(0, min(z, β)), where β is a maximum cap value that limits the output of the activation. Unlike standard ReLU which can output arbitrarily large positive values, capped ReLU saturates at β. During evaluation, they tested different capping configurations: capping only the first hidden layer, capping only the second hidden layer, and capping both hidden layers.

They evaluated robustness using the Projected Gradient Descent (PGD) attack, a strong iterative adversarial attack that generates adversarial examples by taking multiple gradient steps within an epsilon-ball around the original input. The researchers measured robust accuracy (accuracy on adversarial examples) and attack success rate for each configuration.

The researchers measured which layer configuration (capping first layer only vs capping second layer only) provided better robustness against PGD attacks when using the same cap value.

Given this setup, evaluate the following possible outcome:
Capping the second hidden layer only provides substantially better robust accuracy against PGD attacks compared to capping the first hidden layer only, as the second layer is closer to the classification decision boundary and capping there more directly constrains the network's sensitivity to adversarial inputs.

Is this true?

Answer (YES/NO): NO